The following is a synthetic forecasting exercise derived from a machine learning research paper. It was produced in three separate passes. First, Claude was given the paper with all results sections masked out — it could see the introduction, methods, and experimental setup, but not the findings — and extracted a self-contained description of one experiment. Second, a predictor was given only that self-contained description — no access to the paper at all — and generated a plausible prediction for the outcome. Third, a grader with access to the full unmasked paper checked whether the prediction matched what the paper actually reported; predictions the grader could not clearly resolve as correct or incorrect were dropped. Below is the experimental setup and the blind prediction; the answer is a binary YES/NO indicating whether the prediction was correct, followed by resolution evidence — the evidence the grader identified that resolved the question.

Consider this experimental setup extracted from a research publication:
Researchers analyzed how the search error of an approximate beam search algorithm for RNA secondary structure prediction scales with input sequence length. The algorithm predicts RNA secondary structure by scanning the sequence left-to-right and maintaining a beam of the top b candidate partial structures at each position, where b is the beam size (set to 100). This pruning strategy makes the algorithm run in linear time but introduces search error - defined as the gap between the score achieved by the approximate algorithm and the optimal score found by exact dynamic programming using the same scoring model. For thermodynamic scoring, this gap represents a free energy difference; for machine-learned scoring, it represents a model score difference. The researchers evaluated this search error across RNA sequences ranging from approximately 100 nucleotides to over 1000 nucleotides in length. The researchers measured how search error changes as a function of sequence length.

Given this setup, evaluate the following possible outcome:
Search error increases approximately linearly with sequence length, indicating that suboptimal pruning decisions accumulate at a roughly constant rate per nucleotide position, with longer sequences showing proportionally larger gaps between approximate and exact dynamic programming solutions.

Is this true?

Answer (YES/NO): YES